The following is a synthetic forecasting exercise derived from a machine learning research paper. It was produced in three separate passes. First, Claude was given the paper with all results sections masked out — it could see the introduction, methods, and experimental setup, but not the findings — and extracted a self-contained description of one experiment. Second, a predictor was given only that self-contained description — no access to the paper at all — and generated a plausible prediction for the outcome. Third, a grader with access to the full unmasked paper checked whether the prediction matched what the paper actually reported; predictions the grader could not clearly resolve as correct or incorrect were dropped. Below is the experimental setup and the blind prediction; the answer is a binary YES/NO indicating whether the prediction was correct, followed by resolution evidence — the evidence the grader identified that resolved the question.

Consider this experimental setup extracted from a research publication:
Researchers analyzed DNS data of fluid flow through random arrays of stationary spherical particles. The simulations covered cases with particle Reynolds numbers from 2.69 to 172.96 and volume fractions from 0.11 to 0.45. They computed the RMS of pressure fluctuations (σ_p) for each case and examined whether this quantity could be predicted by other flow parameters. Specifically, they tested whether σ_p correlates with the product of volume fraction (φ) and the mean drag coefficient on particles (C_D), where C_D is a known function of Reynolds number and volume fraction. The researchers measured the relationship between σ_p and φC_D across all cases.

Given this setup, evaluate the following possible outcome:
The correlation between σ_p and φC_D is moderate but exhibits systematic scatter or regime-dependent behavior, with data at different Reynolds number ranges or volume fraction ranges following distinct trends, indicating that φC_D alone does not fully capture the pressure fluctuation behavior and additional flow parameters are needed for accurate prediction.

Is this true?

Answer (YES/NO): NO